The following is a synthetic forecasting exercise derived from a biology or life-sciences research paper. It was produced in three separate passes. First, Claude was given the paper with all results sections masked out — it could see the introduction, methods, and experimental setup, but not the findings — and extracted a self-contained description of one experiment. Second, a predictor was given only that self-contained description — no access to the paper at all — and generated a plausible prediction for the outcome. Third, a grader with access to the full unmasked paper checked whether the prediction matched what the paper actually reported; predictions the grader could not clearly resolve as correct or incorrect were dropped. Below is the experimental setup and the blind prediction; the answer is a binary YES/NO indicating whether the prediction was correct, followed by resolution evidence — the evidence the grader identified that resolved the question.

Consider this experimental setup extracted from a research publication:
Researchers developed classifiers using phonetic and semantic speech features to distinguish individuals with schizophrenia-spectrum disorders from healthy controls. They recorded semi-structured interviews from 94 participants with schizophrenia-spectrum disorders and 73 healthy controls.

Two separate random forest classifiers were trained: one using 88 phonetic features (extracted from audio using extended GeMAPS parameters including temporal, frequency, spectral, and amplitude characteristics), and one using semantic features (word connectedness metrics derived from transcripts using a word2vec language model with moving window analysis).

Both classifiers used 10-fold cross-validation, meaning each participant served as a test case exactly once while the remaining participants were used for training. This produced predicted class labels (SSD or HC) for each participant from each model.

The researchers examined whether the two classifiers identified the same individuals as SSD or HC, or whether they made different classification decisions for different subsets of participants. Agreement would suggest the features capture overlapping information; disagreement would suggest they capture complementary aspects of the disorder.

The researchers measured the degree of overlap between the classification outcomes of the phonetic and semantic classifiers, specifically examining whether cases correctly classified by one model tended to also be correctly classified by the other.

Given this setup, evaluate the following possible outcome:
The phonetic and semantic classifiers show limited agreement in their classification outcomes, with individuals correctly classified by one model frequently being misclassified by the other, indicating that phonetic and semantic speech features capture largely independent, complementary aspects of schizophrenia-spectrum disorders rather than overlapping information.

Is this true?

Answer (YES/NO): YES